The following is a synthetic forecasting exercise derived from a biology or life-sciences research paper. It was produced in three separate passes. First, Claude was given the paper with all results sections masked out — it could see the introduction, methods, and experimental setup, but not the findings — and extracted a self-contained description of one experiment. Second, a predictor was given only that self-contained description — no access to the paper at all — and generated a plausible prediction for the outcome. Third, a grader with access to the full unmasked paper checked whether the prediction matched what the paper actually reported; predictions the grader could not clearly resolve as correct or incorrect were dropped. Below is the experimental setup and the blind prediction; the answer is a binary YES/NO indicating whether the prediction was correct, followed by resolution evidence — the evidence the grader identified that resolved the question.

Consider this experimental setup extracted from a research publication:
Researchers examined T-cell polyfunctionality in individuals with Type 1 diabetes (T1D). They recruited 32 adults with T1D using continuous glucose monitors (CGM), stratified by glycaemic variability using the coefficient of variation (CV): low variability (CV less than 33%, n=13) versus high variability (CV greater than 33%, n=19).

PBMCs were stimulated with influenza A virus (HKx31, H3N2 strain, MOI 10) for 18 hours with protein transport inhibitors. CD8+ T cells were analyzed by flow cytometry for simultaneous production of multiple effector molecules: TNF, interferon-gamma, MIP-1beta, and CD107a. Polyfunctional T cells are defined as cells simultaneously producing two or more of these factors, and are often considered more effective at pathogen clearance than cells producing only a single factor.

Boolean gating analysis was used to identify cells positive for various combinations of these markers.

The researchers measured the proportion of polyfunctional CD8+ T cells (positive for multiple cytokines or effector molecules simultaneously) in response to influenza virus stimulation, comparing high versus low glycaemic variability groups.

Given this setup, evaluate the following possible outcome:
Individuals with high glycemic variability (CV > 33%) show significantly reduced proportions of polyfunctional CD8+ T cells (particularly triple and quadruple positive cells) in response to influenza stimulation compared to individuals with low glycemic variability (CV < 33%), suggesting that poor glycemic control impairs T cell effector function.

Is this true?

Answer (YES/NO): NO